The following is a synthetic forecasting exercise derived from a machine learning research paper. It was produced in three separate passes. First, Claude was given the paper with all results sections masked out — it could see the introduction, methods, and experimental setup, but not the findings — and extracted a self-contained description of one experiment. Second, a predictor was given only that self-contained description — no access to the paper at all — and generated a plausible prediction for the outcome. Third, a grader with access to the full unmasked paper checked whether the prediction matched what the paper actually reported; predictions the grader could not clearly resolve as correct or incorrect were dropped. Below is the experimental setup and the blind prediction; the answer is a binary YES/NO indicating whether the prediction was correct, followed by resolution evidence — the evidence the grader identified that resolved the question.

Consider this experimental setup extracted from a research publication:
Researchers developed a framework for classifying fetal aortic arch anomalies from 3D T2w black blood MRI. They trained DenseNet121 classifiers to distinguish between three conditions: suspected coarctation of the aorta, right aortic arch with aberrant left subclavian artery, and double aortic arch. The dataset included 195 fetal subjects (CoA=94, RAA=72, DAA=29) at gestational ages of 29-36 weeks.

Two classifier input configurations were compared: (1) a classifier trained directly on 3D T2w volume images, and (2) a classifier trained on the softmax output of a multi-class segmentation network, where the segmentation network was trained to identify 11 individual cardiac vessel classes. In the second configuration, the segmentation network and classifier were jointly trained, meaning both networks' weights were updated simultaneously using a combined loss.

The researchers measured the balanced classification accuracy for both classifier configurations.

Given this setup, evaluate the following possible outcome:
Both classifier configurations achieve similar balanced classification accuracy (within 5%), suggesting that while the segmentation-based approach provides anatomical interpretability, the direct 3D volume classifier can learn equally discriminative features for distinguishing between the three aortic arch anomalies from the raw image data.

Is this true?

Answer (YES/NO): NO